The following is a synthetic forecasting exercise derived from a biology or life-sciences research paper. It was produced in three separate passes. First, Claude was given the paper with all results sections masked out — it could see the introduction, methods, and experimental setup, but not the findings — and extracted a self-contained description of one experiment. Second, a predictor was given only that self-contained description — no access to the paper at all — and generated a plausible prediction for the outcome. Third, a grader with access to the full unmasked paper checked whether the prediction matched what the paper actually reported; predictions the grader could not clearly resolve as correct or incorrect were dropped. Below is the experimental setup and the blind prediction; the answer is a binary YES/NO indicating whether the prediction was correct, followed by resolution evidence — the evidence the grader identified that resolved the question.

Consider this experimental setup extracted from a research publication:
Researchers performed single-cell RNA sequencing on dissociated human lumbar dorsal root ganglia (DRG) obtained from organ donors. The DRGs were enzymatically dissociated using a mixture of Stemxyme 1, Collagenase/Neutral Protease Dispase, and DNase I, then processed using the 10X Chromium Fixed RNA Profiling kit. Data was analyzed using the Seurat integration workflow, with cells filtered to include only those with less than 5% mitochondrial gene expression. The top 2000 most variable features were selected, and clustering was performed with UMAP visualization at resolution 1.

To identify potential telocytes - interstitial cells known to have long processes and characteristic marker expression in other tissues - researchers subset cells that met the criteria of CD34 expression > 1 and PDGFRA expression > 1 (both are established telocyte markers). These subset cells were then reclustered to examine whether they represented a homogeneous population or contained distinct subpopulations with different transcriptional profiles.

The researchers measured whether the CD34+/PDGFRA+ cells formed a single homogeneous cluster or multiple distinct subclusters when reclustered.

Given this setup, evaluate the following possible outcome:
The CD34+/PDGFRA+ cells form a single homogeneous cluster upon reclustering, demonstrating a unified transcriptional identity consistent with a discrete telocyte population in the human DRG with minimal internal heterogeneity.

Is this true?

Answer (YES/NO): NO